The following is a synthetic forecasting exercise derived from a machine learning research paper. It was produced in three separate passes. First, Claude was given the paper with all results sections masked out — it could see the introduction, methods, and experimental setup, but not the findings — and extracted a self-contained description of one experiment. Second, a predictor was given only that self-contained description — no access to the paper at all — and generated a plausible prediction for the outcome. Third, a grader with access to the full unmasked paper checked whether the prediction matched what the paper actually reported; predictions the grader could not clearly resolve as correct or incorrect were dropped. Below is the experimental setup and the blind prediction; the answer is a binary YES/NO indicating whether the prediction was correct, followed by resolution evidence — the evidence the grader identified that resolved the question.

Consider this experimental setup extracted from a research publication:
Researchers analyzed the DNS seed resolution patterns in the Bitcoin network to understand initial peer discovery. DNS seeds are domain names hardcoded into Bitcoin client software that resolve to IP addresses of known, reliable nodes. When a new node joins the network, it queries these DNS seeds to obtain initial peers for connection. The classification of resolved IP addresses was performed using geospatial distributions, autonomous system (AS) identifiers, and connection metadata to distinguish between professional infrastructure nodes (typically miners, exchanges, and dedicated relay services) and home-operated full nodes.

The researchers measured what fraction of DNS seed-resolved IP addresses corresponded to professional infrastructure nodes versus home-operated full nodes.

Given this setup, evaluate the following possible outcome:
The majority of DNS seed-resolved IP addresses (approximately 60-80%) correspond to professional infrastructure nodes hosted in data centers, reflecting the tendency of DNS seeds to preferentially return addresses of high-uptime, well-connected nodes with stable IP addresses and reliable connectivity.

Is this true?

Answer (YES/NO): NO